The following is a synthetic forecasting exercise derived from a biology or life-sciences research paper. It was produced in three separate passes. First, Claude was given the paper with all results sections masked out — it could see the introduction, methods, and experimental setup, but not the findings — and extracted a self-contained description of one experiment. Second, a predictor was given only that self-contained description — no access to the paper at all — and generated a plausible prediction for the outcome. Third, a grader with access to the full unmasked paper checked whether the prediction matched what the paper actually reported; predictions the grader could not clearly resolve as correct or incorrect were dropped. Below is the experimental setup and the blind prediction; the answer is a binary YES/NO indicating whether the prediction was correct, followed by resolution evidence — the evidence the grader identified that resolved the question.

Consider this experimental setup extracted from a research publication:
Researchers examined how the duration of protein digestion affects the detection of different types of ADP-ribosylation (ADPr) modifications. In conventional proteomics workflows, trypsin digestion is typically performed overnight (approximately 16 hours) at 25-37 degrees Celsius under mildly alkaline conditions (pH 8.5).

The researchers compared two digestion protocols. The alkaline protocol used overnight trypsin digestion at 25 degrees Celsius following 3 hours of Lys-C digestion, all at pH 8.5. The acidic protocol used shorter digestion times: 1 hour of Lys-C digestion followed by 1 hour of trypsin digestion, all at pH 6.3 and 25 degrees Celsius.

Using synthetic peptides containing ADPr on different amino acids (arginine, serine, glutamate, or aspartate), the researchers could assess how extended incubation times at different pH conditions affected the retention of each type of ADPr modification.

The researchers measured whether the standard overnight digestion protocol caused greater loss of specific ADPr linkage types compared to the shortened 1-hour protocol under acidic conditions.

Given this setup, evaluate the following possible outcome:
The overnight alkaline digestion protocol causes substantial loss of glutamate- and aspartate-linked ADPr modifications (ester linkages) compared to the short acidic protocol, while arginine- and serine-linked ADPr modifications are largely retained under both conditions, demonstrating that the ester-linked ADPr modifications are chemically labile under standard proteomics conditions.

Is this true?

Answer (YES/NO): YES